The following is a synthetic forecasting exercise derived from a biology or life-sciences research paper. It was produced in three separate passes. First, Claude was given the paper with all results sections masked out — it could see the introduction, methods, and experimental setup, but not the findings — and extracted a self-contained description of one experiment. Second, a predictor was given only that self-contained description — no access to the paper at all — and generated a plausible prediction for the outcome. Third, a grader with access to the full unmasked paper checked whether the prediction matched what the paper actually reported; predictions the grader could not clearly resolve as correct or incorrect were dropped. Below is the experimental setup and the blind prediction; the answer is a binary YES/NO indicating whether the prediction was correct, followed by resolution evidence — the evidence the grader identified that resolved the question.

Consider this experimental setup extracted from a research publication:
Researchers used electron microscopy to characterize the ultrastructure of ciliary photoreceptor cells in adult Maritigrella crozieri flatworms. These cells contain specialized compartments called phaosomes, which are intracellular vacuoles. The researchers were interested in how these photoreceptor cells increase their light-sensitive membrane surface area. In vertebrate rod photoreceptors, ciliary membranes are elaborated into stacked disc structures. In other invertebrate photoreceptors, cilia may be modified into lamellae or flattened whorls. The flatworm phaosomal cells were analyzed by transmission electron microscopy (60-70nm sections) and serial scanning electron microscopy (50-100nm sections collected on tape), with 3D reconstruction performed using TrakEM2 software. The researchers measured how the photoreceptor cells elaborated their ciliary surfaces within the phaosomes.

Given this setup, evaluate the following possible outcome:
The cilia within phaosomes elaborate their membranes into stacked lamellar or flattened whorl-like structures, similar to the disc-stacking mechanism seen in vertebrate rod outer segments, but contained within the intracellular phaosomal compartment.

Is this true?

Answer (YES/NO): NO